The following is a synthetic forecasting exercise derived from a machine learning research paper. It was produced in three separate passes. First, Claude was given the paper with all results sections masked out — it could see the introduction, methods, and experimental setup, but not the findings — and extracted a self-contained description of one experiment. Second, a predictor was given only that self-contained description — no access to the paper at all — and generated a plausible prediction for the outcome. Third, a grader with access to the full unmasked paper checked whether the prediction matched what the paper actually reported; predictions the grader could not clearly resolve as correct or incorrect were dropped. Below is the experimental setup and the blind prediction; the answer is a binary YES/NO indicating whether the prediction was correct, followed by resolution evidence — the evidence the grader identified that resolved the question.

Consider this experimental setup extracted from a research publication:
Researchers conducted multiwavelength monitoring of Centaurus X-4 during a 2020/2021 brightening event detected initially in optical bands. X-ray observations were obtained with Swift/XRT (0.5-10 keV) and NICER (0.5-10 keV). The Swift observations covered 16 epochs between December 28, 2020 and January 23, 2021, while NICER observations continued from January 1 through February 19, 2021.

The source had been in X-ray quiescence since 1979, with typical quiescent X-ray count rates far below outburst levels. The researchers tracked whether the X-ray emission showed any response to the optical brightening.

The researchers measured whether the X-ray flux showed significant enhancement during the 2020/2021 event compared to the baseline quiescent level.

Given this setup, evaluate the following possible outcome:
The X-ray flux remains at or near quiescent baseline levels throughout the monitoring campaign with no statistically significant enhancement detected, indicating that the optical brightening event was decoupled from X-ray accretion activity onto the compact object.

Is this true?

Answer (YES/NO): NO